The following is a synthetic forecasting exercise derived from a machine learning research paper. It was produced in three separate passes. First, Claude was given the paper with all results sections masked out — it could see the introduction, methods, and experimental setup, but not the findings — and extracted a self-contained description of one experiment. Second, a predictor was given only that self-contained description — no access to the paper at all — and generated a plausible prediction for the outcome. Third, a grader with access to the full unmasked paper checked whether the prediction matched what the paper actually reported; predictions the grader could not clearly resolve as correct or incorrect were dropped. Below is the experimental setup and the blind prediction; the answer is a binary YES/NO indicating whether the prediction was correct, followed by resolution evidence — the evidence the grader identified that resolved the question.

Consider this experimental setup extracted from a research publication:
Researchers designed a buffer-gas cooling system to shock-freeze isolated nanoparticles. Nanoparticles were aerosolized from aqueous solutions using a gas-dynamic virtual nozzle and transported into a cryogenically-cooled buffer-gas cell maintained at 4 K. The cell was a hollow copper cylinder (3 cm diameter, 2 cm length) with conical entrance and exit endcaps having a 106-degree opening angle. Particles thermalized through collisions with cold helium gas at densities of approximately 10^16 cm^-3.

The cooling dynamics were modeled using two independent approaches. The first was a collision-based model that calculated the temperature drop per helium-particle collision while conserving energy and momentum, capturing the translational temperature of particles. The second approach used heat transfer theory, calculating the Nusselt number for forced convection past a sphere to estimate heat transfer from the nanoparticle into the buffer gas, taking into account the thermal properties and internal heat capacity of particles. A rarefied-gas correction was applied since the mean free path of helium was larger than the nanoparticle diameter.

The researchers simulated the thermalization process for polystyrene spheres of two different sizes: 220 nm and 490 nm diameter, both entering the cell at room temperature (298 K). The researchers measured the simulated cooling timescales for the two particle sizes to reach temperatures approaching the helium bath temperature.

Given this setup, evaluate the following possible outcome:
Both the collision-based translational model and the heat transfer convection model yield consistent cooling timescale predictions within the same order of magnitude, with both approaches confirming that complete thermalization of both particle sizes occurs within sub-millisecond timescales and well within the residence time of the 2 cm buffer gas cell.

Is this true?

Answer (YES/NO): NO